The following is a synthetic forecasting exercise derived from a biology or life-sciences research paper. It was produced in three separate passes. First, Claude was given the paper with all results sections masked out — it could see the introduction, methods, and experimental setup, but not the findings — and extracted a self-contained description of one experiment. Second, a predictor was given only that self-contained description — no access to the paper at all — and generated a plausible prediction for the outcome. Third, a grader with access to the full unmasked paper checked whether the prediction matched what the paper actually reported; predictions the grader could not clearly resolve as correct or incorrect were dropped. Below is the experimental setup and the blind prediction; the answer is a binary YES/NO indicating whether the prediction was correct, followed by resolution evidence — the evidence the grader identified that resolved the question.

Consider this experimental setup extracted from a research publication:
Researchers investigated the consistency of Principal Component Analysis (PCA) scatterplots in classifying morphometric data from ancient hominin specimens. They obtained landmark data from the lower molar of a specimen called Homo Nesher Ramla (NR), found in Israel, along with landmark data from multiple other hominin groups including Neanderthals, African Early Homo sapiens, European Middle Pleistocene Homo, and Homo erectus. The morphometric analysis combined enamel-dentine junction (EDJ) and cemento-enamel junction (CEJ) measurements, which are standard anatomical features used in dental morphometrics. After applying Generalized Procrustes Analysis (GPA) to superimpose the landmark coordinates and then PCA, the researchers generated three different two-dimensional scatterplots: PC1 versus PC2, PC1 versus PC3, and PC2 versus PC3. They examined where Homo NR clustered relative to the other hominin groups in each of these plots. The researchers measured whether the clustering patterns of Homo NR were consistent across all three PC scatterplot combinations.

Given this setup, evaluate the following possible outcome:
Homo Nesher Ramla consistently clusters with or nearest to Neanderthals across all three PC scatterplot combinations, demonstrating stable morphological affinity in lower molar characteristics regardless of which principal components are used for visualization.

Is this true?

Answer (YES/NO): NO